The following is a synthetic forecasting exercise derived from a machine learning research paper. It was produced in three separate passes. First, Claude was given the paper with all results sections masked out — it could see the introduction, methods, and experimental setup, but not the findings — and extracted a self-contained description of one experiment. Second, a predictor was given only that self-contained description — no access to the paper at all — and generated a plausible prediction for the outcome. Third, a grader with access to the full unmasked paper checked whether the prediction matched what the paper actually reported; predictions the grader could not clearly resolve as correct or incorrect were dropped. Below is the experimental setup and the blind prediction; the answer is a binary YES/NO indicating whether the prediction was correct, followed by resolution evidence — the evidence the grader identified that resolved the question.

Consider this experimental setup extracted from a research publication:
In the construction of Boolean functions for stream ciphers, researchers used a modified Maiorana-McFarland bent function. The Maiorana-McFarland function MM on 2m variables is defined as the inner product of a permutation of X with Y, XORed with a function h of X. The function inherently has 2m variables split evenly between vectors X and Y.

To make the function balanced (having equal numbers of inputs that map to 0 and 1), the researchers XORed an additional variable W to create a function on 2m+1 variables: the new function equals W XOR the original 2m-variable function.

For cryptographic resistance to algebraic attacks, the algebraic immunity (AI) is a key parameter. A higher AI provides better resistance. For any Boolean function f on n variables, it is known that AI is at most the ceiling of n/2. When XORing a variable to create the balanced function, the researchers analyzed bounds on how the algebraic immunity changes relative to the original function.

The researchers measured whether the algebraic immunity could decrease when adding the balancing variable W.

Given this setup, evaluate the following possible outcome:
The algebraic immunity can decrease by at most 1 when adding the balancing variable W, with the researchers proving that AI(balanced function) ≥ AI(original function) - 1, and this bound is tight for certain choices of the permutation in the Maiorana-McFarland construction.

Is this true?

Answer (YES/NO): NO